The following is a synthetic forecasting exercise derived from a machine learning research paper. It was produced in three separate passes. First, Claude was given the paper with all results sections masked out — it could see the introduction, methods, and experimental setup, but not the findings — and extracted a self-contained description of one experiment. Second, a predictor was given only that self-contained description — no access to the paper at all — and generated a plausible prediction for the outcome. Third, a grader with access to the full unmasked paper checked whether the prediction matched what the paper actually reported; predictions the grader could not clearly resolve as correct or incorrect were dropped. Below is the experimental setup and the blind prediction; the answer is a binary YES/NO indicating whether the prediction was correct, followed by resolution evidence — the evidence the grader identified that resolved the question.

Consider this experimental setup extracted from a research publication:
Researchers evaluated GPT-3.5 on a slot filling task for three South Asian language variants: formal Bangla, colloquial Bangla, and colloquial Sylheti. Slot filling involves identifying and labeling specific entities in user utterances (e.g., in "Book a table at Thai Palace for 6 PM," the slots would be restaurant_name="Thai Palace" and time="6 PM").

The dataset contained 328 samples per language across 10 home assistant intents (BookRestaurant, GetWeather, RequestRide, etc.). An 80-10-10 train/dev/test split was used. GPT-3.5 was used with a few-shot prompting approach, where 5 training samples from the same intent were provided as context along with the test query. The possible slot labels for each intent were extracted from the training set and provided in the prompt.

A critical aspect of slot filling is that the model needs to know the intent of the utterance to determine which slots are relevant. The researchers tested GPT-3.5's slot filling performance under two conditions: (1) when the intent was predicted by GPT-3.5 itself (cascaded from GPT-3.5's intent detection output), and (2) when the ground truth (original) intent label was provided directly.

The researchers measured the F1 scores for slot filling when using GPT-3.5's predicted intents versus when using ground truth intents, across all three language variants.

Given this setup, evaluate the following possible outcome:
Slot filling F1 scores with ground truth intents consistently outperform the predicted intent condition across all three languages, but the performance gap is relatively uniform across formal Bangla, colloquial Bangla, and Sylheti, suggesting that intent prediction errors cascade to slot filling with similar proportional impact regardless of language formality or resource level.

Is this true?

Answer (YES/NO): NO